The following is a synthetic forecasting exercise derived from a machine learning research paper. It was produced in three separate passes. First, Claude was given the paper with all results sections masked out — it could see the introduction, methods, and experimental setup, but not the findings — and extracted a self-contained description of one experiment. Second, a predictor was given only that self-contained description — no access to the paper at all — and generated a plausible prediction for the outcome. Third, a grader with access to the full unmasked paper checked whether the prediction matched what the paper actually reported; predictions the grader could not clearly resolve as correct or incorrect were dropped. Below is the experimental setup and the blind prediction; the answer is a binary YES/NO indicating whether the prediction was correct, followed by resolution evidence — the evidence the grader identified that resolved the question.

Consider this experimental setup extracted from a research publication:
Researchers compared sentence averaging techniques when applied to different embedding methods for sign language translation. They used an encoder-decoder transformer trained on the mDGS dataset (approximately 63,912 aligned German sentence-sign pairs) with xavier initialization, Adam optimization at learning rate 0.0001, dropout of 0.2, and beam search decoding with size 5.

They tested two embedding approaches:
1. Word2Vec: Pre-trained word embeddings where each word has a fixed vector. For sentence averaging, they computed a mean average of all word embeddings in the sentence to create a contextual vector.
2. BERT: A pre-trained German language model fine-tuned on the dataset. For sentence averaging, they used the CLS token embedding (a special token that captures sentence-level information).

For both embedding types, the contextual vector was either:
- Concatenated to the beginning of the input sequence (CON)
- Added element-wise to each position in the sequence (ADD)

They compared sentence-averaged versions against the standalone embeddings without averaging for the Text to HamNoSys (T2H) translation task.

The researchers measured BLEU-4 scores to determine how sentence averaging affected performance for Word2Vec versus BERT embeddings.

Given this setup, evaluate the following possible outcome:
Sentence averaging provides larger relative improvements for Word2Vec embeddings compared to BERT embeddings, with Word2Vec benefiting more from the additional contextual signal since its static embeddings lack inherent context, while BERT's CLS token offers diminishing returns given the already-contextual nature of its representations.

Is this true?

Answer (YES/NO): YES